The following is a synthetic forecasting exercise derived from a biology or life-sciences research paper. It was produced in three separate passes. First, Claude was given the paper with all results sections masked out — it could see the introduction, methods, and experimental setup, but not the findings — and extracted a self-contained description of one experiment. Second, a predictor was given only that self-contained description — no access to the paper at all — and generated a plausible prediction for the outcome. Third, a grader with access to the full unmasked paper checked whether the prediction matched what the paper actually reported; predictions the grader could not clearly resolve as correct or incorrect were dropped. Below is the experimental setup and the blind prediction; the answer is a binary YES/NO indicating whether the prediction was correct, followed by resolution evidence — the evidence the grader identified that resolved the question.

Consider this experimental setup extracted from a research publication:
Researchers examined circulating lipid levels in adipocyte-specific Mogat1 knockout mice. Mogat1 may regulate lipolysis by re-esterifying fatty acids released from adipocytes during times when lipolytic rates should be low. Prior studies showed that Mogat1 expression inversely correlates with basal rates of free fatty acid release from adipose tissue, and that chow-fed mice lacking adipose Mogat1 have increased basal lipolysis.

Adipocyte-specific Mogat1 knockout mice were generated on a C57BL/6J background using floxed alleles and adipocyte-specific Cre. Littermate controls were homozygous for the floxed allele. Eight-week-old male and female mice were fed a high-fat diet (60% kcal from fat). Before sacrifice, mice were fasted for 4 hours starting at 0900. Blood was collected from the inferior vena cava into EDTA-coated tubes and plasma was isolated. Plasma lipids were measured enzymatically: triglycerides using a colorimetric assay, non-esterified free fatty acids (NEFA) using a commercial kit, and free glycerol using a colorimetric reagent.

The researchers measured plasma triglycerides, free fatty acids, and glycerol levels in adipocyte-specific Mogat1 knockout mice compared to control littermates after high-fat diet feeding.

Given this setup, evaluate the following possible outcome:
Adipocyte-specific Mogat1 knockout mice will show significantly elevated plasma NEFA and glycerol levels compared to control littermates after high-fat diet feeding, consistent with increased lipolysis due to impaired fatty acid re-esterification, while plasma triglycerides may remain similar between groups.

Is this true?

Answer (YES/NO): NO